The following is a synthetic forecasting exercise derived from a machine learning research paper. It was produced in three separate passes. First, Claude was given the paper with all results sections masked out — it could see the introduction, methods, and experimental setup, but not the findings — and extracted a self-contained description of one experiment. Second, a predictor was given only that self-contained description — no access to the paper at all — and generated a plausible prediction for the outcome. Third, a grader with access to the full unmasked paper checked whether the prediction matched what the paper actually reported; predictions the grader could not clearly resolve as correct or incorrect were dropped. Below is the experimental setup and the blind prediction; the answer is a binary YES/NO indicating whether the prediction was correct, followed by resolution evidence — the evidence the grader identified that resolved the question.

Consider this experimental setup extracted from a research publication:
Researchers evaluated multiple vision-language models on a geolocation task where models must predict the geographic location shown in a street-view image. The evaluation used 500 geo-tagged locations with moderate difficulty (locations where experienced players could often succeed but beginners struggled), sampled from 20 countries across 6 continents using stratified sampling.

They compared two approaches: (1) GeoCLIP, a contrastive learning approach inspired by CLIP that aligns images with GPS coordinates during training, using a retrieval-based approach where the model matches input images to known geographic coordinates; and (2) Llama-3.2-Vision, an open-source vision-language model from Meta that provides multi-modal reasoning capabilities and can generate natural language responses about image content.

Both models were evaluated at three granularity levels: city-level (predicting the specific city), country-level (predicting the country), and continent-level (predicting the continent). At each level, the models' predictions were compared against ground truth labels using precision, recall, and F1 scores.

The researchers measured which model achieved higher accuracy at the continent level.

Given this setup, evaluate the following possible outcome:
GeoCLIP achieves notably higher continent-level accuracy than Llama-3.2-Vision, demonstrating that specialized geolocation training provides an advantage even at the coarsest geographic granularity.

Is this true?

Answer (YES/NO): NO